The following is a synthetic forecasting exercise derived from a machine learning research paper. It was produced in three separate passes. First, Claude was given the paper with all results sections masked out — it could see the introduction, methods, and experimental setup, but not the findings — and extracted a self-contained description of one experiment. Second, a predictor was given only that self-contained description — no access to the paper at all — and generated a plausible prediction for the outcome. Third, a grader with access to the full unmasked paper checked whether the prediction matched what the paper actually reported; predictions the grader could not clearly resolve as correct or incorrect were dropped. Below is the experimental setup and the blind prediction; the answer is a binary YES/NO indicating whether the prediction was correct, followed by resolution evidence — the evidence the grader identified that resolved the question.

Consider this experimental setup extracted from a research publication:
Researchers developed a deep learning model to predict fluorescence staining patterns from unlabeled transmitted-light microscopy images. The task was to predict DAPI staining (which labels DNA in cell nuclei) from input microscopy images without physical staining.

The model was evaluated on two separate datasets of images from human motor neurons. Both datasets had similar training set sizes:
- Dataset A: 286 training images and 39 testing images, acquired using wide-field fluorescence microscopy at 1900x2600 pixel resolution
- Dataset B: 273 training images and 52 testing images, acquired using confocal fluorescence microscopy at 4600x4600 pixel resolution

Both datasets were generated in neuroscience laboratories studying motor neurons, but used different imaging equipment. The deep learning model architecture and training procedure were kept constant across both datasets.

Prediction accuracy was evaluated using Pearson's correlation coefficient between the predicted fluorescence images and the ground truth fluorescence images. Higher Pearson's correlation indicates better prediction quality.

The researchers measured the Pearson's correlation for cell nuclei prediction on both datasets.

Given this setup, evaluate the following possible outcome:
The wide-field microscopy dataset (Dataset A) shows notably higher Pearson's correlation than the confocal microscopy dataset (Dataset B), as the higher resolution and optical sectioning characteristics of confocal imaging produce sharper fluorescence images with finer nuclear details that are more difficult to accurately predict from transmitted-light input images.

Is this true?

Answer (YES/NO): YES